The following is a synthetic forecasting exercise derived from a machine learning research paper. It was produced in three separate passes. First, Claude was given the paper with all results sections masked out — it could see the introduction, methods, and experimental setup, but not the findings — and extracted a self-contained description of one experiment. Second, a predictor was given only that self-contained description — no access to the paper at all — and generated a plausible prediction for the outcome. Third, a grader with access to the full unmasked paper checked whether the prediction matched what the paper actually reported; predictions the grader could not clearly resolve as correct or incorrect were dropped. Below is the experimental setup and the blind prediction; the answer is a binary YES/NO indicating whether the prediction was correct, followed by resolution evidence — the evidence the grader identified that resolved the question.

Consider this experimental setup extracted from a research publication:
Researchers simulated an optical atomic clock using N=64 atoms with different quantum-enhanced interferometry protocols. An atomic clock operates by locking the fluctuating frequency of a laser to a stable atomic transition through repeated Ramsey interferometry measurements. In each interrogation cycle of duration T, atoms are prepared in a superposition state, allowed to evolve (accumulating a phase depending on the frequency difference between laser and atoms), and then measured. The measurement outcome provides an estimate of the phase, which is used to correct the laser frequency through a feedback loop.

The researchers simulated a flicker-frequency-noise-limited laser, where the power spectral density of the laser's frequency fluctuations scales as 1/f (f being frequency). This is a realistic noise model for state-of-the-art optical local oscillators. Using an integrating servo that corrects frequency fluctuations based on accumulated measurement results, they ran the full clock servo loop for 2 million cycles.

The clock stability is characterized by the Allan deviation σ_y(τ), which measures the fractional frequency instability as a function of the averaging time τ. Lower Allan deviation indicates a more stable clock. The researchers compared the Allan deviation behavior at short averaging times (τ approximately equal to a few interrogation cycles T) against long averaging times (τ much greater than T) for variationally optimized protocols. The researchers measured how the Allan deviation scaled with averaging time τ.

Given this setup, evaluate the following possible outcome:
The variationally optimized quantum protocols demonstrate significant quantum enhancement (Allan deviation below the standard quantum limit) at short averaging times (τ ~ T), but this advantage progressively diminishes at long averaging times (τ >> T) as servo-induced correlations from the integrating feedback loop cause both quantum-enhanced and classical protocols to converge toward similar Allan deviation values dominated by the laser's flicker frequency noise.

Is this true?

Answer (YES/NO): NO